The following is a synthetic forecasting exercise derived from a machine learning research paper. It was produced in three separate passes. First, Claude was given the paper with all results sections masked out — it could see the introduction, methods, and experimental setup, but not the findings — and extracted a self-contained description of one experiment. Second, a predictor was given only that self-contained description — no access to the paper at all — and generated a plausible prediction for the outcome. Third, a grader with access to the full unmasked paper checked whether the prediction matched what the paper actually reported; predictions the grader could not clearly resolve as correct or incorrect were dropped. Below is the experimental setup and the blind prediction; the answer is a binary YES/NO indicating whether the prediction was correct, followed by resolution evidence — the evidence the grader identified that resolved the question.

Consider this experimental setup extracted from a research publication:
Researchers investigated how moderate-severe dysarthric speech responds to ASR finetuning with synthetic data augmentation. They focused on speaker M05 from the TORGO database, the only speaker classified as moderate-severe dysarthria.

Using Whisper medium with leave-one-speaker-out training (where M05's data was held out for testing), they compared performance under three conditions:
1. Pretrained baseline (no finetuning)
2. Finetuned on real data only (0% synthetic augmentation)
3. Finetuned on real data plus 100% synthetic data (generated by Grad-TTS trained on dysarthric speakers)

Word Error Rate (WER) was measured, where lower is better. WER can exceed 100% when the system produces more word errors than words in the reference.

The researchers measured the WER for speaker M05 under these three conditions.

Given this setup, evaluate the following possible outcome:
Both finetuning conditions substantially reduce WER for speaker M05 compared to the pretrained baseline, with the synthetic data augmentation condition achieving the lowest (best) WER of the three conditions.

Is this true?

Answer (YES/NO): YES